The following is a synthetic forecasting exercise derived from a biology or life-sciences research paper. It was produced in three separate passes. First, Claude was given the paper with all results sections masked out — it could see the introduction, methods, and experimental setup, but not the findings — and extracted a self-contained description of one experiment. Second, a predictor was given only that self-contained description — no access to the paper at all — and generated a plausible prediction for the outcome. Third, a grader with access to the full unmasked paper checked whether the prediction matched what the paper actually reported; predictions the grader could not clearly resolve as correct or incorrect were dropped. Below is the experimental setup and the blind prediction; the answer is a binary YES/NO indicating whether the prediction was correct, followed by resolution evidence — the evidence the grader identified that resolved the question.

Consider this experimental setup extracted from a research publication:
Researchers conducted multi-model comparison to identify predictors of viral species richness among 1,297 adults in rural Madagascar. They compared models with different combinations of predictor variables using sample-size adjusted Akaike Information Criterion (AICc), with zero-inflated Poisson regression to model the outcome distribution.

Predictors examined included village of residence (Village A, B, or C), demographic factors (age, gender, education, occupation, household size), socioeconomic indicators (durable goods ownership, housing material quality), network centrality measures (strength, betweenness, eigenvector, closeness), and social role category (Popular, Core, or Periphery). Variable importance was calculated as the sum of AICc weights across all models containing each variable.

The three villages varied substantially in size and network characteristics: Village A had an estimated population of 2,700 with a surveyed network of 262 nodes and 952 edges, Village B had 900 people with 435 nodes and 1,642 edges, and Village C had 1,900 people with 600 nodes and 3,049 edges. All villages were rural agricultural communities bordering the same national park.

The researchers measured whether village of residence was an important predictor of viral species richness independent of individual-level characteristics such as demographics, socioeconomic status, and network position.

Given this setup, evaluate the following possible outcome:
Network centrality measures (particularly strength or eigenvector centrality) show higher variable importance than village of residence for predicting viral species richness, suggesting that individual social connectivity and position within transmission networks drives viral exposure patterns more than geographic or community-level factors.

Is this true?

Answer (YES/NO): NO